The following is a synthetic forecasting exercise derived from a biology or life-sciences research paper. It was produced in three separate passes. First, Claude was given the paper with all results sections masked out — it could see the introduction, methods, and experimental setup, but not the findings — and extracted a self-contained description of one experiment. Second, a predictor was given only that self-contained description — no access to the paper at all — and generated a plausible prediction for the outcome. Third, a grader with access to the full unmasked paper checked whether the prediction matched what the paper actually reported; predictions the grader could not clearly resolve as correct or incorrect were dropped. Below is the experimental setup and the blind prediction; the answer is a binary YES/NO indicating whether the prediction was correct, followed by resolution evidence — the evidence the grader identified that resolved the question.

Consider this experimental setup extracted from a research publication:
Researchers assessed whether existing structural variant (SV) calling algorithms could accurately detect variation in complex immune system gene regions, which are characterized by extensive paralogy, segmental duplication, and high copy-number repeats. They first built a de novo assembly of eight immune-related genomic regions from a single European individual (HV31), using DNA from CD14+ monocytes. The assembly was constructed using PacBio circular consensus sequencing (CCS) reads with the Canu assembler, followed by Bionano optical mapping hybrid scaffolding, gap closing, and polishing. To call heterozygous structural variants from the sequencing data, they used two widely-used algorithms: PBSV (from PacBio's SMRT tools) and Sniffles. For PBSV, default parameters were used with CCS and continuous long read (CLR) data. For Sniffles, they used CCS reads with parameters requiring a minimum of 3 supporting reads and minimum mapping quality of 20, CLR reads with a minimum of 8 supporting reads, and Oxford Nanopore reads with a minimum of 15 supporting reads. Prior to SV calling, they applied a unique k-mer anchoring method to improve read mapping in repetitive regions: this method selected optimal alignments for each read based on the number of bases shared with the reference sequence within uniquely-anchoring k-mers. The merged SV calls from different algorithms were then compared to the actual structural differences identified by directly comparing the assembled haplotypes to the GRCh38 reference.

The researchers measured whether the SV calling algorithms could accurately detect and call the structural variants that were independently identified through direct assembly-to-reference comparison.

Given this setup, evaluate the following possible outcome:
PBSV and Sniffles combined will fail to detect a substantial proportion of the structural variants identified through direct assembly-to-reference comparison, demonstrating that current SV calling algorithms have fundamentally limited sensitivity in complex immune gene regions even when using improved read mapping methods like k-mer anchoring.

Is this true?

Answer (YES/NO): YES